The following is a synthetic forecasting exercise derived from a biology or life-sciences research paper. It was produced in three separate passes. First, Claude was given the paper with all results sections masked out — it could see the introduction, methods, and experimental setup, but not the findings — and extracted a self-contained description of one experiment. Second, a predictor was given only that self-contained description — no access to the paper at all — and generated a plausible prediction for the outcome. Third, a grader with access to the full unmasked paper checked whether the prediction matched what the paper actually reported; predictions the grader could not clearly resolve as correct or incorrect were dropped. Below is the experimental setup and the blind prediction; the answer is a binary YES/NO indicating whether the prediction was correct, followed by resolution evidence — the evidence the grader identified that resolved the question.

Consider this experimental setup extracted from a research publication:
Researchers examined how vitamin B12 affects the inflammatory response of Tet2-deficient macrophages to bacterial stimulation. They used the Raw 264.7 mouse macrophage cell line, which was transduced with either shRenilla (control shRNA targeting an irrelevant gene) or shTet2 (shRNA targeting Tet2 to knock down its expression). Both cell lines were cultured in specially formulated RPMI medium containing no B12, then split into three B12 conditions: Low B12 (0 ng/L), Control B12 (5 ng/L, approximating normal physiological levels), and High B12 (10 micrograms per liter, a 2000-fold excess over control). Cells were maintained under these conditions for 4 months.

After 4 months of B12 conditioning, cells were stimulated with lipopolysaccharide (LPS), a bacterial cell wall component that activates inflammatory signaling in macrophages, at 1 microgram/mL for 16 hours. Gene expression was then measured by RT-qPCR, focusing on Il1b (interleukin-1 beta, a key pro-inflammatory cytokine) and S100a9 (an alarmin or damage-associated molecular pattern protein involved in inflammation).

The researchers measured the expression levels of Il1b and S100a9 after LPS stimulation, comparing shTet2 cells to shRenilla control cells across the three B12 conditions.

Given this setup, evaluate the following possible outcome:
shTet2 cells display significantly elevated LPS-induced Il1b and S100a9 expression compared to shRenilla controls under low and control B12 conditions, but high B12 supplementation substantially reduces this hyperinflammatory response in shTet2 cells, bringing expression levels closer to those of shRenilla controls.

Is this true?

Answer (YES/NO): NO